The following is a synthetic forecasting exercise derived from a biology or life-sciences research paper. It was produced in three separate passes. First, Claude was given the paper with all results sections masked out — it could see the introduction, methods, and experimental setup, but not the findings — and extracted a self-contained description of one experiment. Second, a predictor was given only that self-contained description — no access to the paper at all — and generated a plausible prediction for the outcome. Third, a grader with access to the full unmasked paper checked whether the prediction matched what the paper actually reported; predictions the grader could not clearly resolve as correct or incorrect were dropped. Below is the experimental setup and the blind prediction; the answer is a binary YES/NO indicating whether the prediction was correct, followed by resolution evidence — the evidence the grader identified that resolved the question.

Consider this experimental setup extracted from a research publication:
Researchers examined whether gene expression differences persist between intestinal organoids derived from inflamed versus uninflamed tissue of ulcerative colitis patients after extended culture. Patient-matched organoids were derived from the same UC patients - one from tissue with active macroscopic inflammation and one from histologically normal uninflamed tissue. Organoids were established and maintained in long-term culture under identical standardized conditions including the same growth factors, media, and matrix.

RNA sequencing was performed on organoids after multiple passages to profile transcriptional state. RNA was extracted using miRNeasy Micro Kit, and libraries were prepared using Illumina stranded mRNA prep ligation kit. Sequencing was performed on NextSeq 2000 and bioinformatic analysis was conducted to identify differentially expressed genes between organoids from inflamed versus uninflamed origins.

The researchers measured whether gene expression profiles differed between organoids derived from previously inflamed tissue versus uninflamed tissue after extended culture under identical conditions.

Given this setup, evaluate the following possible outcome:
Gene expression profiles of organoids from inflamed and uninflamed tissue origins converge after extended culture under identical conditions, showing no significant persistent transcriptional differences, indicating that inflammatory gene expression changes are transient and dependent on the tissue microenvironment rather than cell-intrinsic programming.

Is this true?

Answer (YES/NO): NO